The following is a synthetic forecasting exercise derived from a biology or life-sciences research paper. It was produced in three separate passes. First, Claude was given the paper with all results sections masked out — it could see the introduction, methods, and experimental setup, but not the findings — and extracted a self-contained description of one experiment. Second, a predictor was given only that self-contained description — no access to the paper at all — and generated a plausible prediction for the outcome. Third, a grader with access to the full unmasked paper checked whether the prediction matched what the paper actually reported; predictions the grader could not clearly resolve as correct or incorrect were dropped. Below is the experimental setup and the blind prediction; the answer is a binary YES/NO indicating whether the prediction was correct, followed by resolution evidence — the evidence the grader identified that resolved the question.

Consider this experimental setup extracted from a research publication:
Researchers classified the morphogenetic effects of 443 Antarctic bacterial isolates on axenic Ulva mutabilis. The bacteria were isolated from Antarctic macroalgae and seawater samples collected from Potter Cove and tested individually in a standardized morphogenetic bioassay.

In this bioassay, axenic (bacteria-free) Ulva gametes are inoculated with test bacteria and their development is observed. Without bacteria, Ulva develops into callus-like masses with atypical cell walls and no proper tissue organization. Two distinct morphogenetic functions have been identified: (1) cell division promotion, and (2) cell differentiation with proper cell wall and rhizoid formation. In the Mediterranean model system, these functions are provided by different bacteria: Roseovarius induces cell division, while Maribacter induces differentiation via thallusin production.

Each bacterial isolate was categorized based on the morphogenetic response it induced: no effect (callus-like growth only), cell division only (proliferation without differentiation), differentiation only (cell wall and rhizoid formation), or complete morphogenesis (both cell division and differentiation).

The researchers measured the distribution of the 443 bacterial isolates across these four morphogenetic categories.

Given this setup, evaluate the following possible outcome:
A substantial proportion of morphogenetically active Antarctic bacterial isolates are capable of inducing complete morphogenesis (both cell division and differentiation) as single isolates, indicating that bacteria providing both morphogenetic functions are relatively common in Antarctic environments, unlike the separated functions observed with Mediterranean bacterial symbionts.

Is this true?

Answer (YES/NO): NO